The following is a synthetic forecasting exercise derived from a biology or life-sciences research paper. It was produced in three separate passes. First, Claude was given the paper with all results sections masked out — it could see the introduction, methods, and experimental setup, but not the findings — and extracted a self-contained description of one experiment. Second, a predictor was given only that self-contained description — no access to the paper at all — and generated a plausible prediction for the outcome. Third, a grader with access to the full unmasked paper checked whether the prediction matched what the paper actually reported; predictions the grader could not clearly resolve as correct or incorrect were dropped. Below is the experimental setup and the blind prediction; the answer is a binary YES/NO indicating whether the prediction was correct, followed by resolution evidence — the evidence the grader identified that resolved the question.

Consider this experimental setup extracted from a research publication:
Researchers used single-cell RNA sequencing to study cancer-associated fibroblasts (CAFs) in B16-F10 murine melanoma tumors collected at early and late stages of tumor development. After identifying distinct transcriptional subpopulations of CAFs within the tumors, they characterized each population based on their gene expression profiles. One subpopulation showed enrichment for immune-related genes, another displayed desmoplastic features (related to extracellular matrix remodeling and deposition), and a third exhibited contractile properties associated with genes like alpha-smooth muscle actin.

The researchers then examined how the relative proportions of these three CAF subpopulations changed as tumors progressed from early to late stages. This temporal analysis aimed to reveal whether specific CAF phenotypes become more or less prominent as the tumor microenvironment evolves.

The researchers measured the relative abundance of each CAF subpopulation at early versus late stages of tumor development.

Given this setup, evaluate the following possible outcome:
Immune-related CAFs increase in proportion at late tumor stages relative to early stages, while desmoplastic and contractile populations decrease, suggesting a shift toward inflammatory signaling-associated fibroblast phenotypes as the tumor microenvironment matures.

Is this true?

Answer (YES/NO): NO